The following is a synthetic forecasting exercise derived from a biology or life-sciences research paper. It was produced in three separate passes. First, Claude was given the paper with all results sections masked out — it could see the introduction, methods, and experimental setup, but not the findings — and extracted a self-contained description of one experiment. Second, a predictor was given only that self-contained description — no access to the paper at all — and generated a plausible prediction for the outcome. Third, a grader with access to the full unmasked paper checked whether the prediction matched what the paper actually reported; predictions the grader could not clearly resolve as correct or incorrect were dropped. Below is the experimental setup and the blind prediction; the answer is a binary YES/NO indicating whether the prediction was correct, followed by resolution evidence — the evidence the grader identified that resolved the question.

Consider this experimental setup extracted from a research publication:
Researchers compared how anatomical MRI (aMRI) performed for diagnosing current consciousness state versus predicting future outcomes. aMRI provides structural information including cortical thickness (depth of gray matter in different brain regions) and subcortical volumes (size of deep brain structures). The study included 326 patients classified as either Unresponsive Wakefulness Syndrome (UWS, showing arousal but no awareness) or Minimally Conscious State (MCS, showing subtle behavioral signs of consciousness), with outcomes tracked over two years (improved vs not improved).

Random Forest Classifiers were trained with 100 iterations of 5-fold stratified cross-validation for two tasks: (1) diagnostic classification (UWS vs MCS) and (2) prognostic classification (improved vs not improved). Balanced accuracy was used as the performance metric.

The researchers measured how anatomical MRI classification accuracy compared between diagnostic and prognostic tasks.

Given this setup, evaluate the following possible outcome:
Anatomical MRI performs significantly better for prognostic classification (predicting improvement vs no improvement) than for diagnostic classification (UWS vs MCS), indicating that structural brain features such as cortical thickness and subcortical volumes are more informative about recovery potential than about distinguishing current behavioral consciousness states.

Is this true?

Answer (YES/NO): YES